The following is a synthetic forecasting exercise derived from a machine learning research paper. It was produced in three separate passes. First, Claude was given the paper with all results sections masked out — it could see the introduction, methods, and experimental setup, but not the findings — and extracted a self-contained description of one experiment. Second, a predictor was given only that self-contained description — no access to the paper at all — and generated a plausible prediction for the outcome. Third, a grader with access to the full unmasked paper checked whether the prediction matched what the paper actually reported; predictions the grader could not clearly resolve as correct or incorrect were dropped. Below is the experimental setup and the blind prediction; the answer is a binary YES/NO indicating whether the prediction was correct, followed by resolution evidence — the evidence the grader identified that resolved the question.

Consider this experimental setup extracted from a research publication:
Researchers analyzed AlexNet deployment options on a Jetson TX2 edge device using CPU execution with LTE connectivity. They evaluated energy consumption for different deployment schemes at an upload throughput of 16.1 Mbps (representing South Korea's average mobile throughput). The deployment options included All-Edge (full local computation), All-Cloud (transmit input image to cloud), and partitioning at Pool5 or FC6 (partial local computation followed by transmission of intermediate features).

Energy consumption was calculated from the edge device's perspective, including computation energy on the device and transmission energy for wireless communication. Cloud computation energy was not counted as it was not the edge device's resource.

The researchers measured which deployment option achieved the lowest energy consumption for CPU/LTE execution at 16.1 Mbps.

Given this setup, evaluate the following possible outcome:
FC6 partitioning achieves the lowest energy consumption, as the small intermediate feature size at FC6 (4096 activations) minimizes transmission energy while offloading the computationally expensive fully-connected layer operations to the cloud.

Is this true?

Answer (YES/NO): NO